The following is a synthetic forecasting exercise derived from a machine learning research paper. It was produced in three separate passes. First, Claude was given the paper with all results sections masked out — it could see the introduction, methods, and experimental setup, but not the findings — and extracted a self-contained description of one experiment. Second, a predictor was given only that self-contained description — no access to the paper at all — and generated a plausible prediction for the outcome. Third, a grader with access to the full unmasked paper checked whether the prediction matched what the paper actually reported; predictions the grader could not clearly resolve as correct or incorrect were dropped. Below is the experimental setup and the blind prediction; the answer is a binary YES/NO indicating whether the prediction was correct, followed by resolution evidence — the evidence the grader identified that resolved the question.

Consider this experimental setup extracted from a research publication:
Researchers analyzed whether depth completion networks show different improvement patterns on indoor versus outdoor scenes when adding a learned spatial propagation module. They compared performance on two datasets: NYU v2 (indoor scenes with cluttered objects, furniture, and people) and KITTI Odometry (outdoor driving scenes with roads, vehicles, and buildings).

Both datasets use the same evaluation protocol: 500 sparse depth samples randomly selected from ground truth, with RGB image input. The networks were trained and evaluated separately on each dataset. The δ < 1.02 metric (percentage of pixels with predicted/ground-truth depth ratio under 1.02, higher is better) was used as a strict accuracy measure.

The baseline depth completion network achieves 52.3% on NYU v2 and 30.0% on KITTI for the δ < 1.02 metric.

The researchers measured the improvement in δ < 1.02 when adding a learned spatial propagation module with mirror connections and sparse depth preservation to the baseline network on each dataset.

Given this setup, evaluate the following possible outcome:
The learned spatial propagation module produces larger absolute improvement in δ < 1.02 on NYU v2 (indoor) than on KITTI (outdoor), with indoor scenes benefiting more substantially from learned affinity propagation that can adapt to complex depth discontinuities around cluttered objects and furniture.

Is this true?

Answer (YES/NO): NO